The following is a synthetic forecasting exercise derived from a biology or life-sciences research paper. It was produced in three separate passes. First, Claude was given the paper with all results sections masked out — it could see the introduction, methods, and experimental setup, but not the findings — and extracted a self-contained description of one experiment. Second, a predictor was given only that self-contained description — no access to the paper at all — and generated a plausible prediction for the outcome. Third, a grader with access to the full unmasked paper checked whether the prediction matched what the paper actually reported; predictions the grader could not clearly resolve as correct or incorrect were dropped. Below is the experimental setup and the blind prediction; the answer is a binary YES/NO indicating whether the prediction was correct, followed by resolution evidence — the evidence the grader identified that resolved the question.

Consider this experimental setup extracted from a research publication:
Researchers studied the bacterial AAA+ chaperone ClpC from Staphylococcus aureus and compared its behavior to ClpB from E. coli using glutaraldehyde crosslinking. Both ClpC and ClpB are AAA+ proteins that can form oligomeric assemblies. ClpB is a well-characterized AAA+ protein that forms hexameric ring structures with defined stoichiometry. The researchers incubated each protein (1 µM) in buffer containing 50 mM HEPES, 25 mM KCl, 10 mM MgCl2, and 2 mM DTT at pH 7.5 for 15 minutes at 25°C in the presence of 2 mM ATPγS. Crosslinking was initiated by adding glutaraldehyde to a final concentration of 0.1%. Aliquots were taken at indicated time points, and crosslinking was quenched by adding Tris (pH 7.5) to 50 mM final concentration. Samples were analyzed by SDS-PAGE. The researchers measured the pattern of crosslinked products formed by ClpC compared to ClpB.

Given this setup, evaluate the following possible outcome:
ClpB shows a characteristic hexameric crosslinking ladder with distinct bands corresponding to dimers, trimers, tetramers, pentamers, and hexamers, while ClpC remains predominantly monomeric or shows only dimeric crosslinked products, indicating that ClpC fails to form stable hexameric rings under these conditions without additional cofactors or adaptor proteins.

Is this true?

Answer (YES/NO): NO